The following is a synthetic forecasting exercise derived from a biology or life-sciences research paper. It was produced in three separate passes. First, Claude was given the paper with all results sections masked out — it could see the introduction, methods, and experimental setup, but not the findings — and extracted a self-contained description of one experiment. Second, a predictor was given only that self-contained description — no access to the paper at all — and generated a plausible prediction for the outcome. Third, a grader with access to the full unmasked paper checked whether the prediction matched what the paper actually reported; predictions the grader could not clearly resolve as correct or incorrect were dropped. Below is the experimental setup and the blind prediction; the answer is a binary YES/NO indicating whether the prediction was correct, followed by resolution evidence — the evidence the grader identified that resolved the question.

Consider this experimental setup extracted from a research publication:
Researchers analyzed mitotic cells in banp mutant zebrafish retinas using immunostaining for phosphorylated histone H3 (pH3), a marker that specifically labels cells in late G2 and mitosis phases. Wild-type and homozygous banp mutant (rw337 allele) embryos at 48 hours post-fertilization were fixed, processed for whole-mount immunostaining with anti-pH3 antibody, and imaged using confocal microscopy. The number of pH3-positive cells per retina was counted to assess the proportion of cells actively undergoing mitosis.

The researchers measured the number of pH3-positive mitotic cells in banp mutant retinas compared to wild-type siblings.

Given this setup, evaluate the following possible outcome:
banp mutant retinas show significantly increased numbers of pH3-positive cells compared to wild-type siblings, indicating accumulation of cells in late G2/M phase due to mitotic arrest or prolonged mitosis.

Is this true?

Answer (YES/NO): YES